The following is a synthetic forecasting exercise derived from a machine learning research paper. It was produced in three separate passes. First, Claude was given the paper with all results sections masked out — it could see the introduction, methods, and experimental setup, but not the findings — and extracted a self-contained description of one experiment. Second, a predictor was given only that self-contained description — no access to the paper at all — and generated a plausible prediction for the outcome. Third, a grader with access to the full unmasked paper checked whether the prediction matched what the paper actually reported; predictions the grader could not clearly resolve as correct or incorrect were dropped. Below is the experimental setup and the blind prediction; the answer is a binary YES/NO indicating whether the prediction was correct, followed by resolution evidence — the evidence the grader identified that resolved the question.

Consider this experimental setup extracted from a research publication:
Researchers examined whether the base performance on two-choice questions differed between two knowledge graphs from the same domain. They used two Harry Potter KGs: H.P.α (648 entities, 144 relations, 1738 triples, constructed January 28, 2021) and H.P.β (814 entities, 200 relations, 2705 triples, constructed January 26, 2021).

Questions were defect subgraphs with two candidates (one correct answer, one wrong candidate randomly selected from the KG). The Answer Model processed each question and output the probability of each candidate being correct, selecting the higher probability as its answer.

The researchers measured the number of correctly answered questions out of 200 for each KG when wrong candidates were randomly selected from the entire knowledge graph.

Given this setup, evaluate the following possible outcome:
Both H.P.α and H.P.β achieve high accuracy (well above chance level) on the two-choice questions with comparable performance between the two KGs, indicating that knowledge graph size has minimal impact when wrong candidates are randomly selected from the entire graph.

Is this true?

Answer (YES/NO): NO